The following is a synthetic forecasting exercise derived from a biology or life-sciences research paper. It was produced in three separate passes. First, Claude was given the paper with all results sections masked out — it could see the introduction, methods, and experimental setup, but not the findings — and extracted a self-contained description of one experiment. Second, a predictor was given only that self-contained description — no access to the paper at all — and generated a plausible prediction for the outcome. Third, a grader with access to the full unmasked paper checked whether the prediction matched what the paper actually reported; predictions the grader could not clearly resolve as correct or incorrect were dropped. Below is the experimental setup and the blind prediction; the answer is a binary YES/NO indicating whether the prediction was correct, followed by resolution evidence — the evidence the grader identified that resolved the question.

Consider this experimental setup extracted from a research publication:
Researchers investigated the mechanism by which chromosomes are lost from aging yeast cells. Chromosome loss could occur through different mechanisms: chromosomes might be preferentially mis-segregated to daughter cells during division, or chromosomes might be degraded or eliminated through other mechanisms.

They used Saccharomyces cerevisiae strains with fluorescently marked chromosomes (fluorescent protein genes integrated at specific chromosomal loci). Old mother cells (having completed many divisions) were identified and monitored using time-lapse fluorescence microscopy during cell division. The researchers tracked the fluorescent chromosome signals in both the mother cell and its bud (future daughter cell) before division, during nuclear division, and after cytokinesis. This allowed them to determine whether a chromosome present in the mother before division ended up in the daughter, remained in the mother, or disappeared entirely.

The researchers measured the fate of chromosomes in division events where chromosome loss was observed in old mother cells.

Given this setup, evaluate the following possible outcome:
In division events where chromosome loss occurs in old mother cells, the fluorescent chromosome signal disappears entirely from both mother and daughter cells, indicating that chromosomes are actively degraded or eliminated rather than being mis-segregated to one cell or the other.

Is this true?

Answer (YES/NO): NO